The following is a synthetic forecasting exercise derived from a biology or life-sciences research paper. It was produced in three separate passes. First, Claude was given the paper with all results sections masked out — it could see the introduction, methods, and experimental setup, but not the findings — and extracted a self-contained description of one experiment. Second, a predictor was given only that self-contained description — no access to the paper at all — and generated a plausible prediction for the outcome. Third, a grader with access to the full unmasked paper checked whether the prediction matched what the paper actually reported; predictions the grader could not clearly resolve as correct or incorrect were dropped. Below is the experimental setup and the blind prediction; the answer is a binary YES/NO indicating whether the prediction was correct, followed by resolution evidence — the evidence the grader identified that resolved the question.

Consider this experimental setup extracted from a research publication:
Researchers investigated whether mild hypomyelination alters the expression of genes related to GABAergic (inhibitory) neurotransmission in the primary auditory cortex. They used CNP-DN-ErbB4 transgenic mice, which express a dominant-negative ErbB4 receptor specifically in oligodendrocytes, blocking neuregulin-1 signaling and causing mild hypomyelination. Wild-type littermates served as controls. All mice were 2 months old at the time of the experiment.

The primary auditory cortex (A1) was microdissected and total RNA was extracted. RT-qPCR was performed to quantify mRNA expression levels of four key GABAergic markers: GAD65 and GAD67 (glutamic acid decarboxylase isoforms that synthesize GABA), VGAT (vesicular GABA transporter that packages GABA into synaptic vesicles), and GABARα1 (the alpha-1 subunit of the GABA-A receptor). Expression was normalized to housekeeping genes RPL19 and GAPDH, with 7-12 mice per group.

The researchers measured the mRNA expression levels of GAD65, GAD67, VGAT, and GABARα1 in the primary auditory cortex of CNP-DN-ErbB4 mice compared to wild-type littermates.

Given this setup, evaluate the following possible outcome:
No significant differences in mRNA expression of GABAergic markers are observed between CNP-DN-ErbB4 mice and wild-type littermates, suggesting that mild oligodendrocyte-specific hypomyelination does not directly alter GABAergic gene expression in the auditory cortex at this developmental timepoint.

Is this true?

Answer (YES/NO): YES